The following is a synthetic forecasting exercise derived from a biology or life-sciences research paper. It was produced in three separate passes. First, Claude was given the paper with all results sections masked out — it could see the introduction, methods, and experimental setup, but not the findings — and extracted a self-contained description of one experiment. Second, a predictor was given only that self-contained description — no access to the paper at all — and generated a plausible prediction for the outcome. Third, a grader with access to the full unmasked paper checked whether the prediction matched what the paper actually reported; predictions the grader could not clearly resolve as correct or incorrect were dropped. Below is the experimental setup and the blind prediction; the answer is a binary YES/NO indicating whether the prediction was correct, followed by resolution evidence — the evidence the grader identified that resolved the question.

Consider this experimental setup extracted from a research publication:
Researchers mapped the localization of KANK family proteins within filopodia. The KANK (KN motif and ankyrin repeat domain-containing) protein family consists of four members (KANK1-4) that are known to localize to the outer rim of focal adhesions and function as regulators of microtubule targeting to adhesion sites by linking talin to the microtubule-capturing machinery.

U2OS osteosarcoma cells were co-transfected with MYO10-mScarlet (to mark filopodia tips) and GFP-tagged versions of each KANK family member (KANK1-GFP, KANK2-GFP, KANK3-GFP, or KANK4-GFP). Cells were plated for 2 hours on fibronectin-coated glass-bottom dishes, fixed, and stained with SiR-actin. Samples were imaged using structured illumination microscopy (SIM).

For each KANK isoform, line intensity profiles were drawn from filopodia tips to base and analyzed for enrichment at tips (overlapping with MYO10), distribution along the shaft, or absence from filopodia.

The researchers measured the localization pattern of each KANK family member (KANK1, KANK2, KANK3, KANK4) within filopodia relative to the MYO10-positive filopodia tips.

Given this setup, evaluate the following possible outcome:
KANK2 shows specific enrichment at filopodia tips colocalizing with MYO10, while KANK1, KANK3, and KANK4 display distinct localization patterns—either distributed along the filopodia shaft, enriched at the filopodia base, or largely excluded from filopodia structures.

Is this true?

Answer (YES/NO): NO